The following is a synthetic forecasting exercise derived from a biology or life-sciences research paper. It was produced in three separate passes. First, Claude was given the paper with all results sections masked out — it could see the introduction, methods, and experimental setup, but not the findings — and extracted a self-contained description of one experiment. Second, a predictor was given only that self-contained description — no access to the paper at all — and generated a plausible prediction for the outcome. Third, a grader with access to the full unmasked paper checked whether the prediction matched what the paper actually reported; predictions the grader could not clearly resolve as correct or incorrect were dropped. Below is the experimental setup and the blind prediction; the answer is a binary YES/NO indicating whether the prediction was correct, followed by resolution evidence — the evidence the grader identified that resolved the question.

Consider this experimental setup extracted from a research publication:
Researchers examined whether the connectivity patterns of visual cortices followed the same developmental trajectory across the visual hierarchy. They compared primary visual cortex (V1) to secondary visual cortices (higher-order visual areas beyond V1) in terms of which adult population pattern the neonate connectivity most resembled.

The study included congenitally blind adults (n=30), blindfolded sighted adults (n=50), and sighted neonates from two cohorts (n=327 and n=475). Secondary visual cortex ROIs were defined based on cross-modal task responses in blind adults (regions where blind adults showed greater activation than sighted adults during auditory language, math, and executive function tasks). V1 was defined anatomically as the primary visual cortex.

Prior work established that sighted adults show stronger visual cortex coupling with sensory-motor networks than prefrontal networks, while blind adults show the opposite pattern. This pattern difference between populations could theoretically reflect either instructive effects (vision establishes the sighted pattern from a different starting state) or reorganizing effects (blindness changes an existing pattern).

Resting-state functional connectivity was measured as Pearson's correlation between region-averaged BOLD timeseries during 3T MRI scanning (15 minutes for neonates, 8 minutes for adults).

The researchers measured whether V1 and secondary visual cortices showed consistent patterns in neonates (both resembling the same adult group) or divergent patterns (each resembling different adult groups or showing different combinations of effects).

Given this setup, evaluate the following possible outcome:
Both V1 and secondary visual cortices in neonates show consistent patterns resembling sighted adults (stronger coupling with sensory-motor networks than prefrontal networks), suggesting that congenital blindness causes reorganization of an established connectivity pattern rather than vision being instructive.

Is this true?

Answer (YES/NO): NO